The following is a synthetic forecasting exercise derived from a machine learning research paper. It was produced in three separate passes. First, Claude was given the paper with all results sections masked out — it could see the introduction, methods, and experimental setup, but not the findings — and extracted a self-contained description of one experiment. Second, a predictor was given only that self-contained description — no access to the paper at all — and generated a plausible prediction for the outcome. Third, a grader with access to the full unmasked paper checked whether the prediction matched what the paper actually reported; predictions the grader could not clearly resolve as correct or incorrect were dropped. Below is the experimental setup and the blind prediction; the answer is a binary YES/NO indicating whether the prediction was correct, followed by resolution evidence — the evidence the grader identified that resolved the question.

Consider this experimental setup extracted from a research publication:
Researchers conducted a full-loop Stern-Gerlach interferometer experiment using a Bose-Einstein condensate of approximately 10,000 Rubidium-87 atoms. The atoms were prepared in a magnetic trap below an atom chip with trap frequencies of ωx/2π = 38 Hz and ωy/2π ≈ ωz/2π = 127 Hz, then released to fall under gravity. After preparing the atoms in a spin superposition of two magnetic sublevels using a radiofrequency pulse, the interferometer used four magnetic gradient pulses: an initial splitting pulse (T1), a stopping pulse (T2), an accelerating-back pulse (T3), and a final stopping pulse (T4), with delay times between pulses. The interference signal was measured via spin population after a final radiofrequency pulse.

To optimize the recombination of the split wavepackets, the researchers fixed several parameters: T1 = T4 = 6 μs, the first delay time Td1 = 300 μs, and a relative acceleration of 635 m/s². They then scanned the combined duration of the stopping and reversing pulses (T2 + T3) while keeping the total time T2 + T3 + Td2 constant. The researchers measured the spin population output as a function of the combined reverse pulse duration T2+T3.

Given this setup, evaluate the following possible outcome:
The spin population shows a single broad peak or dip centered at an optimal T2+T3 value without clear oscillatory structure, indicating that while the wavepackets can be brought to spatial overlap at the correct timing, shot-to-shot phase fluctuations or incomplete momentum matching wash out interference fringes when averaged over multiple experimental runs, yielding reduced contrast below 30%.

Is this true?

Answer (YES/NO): NO